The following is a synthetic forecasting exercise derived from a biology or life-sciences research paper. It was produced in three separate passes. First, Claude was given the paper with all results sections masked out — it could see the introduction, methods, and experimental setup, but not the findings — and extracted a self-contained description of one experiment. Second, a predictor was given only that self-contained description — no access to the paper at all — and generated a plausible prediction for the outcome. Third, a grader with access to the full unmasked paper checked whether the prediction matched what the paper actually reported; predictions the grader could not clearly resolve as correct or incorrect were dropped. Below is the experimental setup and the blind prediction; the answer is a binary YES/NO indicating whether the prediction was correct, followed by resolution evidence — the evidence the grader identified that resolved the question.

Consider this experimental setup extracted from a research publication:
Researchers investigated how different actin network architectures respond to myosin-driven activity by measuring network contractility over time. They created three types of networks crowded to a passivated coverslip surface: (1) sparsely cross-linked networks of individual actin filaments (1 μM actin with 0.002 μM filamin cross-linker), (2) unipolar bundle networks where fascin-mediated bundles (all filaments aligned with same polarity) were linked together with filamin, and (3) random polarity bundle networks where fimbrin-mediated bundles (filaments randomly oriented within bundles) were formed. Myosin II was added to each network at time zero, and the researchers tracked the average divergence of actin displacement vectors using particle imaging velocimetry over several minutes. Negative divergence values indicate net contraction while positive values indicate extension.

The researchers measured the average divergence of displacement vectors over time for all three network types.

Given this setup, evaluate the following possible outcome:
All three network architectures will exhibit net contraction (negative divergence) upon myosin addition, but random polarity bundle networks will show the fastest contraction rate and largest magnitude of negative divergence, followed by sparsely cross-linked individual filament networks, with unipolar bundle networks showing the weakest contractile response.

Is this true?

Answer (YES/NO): NO